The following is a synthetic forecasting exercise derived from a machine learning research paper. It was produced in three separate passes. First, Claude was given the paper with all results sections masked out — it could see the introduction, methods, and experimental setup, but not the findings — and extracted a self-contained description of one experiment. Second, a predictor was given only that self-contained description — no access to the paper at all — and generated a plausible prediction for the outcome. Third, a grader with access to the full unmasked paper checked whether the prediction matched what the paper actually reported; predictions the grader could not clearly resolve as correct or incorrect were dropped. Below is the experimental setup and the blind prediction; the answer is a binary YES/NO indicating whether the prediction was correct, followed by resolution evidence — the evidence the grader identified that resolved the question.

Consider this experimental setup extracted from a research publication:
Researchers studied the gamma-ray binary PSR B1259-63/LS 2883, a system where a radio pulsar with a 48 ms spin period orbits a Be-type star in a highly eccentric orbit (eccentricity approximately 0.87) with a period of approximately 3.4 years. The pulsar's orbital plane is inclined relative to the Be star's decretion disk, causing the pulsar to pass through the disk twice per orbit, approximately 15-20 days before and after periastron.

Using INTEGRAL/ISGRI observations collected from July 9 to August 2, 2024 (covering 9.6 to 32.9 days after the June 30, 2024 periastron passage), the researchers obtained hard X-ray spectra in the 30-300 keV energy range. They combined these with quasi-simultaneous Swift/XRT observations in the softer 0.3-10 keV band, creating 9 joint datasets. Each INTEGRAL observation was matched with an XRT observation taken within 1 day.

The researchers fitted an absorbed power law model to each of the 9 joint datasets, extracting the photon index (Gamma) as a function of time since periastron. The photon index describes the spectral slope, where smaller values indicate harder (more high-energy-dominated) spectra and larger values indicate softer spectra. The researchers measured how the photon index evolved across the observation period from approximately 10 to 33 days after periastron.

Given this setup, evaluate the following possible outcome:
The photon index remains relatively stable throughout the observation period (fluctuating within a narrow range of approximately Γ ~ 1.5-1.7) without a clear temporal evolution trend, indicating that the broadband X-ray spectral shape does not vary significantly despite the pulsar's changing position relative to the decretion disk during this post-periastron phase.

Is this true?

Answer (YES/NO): NO